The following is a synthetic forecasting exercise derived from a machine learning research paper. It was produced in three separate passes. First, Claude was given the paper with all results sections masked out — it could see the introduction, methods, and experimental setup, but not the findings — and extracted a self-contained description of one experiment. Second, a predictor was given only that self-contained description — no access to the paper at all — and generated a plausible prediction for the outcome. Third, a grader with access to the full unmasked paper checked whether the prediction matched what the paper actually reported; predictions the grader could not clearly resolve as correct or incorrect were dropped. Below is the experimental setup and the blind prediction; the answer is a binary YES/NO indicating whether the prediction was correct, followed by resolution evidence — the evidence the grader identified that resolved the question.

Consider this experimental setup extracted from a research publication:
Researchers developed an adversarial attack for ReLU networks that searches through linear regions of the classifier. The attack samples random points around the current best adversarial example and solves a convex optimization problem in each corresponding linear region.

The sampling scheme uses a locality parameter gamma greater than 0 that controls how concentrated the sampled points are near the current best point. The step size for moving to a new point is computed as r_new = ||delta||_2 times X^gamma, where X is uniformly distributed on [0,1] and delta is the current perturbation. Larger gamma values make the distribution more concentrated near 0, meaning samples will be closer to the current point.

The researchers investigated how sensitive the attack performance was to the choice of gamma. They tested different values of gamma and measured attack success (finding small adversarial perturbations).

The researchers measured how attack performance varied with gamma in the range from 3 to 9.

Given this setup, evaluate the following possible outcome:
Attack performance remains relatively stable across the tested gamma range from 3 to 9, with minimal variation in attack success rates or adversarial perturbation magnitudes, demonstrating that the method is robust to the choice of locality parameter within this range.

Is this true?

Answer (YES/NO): YES